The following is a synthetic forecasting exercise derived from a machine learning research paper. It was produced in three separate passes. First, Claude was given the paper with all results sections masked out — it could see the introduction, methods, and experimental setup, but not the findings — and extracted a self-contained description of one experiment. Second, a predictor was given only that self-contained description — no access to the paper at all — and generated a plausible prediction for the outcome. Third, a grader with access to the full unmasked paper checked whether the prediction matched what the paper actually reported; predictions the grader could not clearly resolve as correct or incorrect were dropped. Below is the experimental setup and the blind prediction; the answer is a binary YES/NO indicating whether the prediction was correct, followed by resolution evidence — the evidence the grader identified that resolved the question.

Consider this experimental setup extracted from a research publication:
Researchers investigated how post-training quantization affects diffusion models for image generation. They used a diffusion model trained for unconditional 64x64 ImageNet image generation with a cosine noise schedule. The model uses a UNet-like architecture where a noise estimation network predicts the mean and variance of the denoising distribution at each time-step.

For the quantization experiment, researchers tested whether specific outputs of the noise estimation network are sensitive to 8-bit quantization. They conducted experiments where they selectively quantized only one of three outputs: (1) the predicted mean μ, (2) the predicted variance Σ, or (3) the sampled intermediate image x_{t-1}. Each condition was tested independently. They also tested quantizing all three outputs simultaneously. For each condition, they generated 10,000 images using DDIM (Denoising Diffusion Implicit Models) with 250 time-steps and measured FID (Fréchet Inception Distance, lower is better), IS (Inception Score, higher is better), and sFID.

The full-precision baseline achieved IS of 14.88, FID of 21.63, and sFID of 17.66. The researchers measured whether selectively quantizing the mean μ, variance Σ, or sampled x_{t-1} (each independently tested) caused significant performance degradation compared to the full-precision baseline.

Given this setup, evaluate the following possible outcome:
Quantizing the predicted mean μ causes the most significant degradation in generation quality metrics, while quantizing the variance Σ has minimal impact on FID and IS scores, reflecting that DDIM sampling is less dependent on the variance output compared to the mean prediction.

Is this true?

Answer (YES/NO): NO